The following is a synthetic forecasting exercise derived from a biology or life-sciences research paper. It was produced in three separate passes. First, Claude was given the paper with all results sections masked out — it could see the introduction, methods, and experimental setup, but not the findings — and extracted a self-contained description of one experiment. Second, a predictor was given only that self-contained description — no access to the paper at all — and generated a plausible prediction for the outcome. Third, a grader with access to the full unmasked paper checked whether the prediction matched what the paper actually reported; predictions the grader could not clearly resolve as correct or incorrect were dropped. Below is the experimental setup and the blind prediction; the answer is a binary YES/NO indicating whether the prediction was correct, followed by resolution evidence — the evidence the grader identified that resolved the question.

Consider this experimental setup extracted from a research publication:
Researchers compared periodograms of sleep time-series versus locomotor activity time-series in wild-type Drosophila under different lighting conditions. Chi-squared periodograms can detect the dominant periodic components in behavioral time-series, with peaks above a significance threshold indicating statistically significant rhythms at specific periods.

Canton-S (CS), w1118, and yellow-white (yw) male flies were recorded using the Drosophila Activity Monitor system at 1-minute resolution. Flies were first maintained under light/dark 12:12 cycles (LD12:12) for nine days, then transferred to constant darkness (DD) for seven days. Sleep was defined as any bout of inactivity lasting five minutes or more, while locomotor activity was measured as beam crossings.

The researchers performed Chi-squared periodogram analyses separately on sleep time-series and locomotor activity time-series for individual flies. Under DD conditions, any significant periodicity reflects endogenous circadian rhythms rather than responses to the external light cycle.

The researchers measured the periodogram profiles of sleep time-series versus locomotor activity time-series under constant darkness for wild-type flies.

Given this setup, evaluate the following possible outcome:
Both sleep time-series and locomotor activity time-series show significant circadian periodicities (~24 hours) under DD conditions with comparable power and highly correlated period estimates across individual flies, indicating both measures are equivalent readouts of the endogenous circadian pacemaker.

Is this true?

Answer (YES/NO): NO